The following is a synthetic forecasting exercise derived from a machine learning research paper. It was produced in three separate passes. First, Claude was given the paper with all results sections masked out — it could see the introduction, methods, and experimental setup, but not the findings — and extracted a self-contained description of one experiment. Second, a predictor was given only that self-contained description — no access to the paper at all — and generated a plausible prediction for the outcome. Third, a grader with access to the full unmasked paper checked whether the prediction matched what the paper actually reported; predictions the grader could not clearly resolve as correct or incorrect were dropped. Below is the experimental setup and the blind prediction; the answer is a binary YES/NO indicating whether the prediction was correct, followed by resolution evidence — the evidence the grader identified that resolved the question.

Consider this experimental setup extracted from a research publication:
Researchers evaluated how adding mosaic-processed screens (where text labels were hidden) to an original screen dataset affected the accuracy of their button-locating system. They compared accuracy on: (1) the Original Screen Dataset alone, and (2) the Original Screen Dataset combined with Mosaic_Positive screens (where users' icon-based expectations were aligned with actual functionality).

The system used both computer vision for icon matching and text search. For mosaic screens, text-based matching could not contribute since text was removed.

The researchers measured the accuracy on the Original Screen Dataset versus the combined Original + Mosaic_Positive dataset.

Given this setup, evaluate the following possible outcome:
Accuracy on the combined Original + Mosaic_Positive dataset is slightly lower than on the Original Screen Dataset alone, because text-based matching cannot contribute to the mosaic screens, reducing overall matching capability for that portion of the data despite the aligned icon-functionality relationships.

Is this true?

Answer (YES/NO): YES